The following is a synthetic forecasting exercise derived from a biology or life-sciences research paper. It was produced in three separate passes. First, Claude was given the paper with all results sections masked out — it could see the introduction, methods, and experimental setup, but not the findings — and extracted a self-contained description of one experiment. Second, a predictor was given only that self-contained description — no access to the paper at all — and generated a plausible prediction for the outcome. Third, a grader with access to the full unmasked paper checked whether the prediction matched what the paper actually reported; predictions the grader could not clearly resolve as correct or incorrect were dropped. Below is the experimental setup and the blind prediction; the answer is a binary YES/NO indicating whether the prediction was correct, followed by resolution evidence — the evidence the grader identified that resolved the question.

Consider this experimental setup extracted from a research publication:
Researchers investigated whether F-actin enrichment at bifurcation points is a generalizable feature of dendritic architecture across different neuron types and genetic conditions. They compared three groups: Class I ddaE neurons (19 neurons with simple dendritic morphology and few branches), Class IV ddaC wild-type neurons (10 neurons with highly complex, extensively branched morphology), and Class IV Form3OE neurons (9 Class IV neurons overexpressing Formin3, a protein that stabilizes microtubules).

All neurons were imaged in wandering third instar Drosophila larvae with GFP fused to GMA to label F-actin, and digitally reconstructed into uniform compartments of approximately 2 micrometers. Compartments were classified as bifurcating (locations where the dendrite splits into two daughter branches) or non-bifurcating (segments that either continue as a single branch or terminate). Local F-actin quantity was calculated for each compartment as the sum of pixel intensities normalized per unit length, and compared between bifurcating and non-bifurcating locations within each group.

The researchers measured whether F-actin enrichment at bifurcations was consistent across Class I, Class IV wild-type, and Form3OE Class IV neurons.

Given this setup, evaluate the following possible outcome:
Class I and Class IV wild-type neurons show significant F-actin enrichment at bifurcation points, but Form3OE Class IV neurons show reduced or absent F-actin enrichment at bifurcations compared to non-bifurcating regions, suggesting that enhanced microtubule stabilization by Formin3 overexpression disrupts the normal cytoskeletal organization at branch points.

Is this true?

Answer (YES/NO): NO